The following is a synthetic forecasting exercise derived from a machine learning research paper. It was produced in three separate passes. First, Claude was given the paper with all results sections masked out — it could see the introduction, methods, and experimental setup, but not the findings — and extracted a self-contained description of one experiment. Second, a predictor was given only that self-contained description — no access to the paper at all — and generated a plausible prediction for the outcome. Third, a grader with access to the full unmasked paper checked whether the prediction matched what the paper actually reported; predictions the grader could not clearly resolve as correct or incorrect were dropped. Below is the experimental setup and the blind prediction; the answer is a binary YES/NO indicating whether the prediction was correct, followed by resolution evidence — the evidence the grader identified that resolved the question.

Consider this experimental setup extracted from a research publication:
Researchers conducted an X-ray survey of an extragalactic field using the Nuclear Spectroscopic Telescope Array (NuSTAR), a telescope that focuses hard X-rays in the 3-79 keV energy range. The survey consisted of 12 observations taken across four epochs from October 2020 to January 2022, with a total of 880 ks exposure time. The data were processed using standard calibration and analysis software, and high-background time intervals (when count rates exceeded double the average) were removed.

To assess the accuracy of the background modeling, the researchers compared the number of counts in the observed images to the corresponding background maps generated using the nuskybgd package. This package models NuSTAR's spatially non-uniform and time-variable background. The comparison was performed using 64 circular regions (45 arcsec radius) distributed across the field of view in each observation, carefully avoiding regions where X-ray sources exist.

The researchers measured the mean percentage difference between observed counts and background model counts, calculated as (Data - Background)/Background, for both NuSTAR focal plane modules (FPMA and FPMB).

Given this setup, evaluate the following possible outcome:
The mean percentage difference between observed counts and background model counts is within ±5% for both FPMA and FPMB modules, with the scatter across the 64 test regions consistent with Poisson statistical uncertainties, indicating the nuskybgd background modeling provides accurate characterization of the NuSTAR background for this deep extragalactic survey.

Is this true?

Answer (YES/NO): YES